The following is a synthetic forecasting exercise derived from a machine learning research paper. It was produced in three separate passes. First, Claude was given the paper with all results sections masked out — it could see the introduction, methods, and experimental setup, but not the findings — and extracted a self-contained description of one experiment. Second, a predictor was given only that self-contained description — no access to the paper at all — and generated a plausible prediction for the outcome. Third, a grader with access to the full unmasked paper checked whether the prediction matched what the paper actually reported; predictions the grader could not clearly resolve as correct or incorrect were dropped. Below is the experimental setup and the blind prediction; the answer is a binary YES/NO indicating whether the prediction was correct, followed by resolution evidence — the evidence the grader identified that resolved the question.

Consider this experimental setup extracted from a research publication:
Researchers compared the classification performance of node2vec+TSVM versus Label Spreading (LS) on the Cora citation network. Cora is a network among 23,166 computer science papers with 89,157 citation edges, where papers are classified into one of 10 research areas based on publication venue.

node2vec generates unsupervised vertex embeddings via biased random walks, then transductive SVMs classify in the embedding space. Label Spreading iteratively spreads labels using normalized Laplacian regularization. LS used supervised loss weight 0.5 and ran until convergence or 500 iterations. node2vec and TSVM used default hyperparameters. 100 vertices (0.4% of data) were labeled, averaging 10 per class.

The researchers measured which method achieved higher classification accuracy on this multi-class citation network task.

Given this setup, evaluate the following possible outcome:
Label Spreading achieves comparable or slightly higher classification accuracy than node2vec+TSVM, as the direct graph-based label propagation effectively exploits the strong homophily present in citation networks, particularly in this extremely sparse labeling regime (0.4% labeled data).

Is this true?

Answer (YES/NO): YES